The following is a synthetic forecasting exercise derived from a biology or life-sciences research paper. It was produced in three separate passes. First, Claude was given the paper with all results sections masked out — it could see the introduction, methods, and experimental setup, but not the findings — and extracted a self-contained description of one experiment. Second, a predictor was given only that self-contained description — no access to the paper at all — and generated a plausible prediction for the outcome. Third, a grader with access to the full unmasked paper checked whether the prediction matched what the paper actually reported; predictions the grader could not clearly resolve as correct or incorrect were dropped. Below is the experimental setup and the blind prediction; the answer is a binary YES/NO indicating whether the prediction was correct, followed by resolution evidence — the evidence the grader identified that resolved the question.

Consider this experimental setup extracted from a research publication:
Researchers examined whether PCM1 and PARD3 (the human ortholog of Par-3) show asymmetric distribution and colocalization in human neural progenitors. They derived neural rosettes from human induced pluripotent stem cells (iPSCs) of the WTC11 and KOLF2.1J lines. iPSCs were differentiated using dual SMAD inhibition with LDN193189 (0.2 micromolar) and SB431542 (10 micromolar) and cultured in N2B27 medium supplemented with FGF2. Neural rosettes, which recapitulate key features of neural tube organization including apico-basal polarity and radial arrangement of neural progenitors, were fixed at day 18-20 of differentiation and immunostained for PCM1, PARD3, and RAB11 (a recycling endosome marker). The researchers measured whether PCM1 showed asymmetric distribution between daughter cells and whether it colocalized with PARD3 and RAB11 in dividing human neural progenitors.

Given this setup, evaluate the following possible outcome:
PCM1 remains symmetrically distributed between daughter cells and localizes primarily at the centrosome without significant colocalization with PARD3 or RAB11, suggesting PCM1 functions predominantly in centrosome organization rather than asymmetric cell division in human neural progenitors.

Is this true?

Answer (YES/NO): NO